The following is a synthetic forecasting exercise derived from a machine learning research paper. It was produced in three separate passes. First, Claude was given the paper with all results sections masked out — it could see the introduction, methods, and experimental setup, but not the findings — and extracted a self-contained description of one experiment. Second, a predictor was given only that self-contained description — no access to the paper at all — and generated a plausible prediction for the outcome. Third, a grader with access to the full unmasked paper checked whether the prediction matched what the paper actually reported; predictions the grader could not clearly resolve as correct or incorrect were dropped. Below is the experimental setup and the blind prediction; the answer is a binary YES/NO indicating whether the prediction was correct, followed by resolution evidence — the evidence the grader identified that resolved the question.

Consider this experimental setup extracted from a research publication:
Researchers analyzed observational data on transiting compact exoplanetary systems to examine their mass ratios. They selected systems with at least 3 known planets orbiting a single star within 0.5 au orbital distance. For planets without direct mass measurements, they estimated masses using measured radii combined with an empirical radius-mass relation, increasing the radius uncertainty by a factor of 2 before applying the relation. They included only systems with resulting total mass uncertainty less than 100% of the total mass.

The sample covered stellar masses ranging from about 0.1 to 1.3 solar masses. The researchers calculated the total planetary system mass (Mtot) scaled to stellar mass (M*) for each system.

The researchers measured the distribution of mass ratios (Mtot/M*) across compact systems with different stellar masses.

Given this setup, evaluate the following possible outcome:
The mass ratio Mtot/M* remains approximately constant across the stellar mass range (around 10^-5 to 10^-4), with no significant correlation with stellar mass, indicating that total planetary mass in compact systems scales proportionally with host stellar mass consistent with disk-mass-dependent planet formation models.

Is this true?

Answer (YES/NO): YES